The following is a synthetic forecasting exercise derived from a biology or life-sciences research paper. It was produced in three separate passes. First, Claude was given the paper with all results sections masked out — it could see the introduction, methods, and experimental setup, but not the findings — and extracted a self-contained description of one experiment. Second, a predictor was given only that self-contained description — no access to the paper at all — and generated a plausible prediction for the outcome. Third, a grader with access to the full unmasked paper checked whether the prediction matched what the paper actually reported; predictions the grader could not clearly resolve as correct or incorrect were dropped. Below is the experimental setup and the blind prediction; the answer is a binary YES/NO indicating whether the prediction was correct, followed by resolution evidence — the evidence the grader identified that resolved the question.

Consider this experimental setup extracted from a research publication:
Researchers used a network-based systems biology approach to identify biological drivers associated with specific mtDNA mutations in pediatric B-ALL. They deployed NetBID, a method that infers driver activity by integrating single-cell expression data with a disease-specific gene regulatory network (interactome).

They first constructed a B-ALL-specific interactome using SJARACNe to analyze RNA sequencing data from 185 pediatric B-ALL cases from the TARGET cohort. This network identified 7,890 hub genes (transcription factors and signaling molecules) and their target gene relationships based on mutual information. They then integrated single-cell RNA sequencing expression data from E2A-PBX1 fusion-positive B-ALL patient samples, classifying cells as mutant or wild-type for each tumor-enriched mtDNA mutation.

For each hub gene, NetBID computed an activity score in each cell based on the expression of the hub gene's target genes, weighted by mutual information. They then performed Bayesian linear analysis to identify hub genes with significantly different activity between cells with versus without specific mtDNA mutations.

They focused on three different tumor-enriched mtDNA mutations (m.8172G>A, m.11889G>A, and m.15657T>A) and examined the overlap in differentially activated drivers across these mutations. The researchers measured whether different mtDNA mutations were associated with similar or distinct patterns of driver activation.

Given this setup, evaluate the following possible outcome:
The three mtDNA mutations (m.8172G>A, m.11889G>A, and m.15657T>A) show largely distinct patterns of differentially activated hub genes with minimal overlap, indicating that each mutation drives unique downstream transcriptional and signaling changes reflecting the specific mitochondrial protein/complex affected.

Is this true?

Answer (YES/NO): NO